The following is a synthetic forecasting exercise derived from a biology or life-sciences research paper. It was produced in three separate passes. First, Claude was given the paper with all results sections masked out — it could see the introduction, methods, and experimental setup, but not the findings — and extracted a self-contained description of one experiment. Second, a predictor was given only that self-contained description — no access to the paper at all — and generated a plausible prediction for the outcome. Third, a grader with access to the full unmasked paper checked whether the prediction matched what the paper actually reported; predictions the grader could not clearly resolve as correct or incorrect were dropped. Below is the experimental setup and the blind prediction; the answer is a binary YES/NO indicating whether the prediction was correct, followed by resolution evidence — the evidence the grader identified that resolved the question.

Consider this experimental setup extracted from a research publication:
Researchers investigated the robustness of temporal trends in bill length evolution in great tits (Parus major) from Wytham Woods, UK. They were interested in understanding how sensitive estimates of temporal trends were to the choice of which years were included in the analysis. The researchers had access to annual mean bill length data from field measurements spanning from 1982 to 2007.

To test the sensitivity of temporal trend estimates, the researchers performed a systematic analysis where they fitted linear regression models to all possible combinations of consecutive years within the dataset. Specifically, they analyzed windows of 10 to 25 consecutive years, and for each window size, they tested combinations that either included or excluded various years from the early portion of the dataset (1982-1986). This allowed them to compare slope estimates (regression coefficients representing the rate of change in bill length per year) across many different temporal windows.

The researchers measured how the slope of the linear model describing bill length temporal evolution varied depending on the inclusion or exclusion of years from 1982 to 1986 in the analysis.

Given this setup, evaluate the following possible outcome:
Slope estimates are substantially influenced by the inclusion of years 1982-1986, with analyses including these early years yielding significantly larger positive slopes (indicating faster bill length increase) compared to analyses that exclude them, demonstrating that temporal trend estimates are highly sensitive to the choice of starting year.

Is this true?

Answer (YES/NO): YES